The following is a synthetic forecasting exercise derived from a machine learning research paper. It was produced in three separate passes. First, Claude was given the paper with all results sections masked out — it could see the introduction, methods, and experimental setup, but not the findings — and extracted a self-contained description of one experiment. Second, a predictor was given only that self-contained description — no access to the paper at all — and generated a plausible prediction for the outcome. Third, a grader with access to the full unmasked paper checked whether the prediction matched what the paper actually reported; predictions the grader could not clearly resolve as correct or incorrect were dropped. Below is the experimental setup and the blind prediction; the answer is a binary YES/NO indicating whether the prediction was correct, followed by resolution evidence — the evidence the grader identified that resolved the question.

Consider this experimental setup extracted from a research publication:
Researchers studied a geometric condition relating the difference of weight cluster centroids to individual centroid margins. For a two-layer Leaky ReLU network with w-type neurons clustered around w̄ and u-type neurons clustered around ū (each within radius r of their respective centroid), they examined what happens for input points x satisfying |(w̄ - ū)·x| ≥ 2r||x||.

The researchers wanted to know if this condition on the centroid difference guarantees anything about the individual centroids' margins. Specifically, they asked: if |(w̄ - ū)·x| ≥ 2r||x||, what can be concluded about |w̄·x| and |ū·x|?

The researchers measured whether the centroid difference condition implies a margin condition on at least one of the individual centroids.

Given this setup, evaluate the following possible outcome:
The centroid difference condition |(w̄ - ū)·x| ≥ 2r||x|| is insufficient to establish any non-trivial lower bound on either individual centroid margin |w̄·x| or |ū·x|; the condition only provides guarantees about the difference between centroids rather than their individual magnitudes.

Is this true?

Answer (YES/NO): NO